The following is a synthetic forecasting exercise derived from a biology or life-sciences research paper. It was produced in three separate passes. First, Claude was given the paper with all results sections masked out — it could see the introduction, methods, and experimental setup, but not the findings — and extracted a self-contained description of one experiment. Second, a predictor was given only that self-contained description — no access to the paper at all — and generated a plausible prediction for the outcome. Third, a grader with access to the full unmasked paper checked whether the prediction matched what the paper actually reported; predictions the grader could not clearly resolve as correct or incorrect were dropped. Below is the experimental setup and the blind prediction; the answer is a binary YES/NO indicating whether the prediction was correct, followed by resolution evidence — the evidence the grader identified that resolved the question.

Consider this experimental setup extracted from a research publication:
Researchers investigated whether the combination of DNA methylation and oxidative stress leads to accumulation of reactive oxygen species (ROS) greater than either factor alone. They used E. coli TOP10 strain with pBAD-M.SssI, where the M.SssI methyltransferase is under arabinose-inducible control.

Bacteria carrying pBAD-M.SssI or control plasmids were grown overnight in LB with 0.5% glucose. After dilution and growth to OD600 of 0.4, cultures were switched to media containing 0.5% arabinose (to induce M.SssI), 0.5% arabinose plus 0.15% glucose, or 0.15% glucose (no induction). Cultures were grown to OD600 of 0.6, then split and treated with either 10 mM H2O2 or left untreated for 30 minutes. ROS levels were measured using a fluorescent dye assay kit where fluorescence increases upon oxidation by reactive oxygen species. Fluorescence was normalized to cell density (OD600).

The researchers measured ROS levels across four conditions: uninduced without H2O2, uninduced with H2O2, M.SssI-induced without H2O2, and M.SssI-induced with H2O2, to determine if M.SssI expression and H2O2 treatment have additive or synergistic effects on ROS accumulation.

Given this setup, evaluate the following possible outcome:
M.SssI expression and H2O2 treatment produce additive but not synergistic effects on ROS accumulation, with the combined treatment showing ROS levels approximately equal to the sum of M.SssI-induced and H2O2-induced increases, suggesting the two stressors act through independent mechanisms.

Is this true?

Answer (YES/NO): NO